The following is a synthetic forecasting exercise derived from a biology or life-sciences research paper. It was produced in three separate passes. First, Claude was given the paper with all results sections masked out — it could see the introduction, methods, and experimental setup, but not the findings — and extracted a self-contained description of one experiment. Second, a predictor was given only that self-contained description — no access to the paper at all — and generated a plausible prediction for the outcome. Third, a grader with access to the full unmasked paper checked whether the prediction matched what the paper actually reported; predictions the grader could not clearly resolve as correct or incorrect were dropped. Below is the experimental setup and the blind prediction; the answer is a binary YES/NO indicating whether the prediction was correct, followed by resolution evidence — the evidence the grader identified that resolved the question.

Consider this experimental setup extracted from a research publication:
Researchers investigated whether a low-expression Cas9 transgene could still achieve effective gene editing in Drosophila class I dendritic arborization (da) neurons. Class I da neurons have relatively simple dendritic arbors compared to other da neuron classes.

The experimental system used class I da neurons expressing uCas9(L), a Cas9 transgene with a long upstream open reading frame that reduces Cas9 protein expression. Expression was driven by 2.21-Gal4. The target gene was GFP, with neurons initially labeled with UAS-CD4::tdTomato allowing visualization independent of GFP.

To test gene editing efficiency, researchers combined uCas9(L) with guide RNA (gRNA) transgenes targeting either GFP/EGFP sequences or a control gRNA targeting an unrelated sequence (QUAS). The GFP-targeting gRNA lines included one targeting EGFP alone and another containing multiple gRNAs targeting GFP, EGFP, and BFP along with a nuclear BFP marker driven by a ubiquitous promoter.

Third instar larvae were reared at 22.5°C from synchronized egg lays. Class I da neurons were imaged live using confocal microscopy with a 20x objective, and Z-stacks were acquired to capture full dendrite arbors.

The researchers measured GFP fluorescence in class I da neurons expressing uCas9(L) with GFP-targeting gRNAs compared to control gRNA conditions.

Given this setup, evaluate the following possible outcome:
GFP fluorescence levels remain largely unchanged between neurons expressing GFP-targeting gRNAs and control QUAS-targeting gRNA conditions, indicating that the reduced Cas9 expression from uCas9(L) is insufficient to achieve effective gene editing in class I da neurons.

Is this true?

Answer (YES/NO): NO